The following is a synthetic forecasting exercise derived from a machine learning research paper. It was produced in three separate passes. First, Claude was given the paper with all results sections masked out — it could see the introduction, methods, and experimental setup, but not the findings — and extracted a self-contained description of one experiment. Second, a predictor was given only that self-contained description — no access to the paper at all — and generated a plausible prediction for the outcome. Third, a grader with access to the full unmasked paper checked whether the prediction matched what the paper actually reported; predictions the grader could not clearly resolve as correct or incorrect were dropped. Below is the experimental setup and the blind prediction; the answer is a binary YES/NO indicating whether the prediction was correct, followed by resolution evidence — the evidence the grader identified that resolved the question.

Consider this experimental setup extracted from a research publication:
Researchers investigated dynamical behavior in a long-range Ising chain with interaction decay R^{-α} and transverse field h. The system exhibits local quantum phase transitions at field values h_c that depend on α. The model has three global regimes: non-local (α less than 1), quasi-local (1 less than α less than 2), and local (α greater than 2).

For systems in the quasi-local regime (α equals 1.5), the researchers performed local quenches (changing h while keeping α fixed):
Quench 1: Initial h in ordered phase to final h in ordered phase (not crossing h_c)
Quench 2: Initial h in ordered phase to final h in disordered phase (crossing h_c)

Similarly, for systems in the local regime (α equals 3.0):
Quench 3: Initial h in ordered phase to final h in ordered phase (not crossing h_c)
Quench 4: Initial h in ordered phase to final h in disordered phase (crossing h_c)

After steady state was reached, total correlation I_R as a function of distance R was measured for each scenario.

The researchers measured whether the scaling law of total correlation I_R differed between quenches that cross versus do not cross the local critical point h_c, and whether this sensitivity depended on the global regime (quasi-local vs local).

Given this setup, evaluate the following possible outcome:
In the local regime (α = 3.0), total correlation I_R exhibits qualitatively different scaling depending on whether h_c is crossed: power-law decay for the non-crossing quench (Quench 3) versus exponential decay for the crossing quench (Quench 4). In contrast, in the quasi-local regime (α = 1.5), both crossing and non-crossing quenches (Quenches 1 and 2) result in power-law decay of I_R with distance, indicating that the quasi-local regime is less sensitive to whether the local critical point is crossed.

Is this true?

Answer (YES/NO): NO